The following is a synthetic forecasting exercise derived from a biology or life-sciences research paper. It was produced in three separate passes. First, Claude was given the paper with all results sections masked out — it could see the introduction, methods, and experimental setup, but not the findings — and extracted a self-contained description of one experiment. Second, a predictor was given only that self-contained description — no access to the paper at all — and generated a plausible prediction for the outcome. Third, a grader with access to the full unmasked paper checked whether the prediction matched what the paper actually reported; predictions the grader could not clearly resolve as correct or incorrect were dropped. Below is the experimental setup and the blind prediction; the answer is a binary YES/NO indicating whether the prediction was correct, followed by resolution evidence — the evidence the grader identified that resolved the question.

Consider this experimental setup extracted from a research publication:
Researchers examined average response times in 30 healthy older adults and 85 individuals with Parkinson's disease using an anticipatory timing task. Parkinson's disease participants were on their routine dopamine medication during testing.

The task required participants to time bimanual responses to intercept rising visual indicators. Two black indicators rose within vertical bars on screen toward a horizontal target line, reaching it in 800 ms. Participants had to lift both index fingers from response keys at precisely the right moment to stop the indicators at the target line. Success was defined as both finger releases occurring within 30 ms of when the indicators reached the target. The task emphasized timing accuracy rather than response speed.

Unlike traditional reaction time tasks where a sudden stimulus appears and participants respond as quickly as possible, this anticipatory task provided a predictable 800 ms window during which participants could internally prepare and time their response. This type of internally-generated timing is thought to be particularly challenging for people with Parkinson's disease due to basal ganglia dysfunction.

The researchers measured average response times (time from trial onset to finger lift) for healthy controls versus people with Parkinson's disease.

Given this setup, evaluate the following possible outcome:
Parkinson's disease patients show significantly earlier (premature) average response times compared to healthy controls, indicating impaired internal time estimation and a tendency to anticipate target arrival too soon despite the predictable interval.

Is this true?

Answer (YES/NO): NO